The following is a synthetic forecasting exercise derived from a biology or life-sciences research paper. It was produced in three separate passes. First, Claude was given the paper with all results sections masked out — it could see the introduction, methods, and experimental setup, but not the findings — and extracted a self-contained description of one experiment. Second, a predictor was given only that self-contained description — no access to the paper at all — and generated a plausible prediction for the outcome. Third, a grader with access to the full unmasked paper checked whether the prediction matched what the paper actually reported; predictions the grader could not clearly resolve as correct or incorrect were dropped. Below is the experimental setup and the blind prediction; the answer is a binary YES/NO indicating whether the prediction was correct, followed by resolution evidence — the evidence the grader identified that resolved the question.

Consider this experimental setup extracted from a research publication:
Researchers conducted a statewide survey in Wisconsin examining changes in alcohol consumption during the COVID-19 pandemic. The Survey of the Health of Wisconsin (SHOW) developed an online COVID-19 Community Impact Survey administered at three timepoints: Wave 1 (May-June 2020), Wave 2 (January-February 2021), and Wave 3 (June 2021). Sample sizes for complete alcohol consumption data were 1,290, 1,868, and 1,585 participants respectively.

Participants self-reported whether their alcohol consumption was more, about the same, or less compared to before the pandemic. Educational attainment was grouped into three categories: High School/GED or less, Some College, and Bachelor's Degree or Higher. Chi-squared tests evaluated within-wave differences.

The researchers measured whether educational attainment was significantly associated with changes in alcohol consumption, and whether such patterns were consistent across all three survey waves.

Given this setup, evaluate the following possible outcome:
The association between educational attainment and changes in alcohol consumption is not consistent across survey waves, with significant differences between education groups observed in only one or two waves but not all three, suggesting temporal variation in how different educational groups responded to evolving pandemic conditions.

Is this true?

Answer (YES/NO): NO